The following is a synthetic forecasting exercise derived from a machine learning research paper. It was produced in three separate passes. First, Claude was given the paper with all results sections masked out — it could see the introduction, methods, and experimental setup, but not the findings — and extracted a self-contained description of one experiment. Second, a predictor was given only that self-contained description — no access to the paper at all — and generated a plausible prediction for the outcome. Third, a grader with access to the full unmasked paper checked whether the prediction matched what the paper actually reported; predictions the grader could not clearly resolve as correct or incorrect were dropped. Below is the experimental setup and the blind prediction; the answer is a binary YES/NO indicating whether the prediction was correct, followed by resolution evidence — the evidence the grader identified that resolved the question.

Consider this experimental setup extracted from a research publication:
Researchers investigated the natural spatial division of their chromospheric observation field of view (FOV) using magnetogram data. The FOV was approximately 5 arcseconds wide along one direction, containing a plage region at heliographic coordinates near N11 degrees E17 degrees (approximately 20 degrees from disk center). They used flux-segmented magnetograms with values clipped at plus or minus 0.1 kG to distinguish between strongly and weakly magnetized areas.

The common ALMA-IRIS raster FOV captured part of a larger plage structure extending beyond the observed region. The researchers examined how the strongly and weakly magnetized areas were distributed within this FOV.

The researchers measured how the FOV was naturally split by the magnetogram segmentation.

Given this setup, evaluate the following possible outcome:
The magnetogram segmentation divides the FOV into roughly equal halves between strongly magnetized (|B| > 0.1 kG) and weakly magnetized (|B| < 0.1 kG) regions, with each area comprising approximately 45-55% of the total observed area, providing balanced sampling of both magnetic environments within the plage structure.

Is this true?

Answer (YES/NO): NO